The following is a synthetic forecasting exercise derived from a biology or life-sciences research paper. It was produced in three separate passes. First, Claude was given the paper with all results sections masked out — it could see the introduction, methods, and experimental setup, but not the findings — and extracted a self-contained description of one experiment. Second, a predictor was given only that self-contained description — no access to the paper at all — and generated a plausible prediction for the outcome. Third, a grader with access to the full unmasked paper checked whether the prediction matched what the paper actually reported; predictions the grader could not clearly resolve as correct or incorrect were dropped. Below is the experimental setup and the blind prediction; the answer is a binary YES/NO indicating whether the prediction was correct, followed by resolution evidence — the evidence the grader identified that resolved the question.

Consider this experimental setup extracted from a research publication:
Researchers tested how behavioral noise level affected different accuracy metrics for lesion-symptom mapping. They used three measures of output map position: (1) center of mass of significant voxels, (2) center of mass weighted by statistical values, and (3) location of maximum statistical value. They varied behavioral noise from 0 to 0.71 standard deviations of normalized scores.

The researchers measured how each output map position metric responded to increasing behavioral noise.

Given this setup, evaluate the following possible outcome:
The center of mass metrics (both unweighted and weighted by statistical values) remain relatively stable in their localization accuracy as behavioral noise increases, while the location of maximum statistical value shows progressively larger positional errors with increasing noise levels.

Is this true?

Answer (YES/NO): NO